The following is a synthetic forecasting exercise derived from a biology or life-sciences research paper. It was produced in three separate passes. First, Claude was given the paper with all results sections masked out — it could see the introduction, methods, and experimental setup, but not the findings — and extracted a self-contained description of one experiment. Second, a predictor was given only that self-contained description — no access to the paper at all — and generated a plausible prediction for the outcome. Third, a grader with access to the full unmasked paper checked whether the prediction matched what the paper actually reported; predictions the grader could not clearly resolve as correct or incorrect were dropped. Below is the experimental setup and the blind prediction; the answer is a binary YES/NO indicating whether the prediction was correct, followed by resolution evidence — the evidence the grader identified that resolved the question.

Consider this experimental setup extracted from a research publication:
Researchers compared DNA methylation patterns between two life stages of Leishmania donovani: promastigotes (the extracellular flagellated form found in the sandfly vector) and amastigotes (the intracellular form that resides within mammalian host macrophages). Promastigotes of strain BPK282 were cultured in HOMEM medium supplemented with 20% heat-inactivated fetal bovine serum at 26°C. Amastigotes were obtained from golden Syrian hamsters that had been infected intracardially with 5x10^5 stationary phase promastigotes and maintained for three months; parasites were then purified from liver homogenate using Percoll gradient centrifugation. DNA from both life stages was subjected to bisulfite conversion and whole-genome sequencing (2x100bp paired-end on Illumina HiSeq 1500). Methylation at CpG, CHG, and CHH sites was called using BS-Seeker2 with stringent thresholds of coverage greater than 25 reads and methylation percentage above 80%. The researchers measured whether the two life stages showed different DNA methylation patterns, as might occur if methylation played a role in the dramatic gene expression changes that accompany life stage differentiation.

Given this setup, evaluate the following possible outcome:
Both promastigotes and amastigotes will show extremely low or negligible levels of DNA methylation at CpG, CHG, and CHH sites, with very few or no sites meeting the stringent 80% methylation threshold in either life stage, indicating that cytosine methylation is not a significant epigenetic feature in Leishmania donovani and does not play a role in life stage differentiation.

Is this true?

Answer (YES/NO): YES